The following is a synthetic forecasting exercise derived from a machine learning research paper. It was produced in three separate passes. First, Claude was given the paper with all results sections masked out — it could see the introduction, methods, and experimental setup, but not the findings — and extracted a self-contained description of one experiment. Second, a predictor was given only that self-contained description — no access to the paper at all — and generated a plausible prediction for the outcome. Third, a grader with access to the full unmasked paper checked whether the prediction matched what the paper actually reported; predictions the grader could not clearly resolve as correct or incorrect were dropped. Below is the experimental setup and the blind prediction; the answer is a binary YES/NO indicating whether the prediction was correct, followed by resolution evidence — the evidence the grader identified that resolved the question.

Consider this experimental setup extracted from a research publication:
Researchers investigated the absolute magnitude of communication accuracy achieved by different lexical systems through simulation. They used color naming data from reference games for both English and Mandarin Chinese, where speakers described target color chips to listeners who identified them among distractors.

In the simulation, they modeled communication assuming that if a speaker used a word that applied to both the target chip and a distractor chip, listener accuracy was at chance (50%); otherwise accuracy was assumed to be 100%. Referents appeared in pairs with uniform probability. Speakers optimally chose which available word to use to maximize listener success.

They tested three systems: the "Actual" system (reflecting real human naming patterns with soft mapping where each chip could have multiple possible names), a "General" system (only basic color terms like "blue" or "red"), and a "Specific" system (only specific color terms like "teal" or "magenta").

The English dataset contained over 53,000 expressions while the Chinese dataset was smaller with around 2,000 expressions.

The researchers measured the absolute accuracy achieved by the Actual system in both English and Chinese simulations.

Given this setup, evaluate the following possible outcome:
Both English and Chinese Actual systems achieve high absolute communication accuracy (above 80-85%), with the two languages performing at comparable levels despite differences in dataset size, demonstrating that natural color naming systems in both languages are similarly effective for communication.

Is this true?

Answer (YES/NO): YES